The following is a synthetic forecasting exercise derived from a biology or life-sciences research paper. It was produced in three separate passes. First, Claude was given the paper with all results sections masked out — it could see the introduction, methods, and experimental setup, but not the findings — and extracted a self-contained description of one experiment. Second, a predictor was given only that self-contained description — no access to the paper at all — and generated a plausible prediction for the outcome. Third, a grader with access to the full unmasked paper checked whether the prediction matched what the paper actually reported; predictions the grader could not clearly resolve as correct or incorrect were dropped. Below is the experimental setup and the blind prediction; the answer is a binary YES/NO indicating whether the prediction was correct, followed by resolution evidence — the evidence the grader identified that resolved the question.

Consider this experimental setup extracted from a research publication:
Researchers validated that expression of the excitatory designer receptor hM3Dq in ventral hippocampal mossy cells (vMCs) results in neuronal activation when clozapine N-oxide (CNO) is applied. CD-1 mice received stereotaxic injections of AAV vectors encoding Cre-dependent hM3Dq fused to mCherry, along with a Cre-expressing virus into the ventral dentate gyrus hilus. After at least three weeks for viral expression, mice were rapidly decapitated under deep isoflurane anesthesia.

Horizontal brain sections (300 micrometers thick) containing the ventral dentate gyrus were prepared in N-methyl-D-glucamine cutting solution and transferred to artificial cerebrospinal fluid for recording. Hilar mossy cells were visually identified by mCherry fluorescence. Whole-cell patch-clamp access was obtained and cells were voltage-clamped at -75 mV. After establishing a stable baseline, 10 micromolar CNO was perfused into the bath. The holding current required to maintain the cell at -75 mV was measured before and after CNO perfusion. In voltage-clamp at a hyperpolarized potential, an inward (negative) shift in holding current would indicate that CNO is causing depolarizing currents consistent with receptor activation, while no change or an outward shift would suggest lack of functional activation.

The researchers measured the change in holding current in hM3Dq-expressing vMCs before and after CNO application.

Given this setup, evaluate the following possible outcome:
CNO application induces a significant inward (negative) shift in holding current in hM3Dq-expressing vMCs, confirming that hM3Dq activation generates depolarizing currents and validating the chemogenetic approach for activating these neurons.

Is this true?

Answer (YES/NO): YES